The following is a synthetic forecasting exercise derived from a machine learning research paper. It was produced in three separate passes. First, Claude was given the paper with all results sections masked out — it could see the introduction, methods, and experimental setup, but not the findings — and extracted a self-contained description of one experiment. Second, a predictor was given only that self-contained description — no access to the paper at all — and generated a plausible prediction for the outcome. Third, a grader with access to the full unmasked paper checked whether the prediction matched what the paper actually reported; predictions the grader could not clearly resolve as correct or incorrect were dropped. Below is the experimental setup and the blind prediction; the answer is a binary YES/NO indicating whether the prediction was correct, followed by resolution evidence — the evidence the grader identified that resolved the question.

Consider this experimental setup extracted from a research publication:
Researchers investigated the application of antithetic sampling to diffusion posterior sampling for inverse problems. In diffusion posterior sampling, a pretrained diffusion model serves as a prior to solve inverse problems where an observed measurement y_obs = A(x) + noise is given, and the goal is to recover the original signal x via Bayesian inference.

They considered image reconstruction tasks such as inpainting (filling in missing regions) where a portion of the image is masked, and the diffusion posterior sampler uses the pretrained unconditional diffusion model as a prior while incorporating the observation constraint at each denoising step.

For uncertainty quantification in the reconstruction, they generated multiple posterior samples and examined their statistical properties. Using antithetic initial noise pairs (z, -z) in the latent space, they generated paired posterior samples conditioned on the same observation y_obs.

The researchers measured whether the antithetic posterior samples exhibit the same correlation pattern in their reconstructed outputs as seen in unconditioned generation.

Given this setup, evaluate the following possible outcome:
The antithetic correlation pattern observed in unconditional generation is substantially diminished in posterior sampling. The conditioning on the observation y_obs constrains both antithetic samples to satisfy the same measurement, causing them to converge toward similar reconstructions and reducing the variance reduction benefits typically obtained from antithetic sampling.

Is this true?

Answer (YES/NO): YES